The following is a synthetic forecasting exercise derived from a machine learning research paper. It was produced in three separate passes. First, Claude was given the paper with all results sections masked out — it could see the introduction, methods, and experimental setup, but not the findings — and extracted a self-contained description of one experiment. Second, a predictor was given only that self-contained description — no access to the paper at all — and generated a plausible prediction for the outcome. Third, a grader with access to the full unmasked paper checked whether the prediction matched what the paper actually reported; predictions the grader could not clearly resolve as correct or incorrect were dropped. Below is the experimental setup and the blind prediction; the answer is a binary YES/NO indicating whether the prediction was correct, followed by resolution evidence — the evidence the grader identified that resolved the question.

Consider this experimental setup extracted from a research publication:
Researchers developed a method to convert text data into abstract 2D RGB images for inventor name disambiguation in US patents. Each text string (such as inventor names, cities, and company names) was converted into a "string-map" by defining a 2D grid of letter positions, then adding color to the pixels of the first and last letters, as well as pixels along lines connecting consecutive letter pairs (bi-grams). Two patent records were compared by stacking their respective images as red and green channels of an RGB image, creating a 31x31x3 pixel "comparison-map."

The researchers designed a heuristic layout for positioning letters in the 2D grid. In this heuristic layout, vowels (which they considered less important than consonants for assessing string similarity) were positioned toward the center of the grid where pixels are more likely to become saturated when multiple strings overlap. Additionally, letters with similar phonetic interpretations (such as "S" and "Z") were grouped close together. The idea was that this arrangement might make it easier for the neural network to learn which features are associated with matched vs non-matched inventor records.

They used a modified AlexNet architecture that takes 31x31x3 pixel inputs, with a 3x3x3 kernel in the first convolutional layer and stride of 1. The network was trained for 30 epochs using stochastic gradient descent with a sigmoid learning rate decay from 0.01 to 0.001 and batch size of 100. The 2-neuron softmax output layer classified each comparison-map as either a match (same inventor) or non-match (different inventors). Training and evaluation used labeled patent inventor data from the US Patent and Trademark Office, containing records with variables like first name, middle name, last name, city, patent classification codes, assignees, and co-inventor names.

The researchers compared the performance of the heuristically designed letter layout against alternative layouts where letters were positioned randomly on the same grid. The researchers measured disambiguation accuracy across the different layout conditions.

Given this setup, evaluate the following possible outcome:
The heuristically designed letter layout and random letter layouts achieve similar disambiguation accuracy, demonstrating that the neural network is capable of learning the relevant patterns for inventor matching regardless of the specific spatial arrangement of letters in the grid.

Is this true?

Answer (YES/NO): YES